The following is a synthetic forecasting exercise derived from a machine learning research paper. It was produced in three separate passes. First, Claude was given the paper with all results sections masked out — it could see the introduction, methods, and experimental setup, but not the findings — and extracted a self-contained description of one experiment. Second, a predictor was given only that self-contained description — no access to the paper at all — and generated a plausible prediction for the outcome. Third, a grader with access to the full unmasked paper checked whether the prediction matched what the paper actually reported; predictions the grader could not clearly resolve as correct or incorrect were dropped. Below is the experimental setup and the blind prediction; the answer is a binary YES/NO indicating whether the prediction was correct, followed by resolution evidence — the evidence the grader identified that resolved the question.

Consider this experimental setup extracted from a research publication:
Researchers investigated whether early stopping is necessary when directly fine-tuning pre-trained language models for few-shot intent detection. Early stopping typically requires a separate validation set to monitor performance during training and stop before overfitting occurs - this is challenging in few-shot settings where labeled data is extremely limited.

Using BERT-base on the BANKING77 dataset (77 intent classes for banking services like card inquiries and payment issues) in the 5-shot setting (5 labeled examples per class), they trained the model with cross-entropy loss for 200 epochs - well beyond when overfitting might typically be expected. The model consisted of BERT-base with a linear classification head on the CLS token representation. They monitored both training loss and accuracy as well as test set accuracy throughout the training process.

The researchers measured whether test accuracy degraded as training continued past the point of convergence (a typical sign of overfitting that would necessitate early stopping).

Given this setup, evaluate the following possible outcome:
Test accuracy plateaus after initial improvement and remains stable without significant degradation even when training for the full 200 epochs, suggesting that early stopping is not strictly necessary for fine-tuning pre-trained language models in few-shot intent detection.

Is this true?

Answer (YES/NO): YES